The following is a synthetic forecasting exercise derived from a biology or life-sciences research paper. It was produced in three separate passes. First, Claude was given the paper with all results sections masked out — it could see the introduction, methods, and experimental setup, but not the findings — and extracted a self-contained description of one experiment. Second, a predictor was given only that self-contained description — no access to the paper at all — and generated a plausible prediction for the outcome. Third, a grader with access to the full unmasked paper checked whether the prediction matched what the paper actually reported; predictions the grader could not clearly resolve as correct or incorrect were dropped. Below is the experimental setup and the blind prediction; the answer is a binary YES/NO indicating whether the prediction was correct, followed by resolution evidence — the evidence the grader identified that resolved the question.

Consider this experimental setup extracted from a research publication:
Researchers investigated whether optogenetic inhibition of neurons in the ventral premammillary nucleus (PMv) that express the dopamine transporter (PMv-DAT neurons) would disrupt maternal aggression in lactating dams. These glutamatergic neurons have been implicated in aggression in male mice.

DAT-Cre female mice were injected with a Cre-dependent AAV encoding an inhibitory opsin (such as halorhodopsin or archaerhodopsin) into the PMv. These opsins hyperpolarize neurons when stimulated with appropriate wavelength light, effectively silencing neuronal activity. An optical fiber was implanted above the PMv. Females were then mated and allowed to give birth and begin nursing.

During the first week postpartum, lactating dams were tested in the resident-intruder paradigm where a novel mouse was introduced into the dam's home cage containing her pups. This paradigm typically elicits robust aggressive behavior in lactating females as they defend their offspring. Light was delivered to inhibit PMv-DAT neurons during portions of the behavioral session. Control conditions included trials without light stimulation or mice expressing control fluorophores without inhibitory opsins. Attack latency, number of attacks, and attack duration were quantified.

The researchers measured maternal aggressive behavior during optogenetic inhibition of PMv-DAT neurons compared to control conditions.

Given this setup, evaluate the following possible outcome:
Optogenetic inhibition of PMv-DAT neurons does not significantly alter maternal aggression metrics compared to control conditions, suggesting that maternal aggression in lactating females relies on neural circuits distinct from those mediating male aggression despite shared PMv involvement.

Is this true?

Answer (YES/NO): NO